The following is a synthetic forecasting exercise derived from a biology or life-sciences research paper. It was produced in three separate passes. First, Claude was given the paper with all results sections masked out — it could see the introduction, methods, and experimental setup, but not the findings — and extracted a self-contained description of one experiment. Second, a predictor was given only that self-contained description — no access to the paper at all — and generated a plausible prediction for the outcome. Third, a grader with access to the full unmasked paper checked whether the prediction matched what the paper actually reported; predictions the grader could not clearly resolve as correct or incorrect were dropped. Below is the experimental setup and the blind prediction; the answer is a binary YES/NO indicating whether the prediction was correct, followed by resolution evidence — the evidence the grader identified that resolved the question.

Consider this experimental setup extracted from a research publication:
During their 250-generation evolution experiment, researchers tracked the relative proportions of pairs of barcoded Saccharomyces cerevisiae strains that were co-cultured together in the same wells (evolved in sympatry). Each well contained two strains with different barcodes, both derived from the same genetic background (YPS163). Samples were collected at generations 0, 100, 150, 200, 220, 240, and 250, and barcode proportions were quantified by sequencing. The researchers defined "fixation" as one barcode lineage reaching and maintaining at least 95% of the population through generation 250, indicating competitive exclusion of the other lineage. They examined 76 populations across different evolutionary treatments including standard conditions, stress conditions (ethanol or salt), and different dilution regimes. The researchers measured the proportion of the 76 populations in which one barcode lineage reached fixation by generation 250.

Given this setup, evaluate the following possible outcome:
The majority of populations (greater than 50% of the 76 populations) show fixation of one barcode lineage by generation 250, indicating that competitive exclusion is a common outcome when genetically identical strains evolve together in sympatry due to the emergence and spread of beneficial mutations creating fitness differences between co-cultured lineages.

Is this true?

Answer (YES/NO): NO